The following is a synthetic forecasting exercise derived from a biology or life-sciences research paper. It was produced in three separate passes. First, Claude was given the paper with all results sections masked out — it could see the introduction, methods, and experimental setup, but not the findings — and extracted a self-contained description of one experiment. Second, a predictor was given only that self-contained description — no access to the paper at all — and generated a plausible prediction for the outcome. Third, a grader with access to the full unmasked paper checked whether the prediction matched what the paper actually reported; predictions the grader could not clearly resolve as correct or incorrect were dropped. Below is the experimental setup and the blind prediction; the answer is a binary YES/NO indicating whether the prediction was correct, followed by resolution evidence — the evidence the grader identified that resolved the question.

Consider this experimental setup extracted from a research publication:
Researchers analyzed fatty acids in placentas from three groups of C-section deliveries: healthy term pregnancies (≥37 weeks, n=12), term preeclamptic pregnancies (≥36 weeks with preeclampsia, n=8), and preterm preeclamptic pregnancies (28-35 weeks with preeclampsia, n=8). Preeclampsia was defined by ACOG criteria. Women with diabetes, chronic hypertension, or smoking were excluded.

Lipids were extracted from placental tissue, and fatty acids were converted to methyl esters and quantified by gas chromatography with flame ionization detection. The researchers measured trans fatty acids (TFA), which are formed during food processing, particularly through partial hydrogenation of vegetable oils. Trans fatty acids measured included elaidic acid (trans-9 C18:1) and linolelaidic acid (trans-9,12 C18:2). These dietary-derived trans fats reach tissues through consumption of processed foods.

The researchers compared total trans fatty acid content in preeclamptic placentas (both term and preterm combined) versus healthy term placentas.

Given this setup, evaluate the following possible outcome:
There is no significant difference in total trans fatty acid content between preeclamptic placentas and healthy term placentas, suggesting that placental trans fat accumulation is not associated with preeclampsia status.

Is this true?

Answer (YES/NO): YES